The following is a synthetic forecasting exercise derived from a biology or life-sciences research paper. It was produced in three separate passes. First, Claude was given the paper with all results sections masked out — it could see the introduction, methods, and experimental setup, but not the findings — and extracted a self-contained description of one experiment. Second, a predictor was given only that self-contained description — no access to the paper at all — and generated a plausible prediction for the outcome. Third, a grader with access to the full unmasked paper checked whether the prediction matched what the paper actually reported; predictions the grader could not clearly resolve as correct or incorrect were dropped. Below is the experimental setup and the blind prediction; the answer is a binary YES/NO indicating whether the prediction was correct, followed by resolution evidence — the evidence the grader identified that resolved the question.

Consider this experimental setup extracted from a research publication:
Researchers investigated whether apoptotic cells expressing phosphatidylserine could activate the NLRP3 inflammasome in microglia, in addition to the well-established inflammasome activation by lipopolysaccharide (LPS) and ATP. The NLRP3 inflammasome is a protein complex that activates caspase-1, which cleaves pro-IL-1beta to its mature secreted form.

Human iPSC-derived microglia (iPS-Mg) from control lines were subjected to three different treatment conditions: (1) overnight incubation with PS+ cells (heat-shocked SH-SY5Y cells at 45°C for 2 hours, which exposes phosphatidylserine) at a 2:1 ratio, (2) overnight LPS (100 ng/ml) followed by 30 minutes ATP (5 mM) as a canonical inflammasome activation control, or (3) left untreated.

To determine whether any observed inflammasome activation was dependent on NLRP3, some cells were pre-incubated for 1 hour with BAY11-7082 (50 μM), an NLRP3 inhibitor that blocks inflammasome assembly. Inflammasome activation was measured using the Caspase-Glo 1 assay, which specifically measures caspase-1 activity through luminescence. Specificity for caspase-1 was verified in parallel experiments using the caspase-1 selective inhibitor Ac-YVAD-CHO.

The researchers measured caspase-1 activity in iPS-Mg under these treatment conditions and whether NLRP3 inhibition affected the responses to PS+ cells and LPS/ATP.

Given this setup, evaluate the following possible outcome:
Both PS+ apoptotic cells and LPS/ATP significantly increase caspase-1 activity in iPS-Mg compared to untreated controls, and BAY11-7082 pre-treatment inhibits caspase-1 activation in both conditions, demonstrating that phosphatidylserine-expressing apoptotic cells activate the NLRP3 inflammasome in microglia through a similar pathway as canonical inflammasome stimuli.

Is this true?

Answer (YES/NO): YES